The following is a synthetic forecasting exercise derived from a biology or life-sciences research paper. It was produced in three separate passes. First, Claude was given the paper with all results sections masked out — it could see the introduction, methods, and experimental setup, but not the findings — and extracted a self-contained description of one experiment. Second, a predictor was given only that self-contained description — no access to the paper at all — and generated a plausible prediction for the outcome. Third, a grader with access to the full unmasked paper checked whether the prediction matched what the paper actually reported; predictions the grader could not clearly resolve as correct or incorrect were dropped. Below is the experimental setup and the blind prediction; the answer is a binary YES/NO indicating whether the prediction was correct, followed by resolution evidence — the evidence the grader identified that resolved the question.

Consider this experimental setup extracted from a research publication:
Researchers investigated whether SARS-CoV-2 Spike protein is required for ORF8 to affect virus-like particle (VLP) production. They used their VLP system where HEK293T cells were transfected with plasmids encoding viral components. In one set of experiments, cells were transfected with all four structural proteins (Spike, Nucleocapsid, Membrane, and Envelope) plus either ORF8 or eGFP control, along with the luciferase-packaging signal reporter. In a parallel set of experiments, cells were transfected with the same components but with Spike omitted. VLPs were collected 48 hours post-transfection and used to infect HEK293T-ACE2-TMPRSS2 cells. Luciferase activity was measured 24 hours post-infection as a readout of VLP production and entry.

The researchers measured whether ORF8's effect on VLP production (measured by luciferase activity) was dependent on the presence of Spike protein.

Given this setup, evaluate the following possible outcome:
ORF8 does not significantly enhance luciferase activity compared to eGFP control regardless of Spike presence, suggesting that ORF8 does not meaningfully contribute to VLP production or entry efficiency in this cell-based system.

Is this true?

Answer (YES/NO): NO